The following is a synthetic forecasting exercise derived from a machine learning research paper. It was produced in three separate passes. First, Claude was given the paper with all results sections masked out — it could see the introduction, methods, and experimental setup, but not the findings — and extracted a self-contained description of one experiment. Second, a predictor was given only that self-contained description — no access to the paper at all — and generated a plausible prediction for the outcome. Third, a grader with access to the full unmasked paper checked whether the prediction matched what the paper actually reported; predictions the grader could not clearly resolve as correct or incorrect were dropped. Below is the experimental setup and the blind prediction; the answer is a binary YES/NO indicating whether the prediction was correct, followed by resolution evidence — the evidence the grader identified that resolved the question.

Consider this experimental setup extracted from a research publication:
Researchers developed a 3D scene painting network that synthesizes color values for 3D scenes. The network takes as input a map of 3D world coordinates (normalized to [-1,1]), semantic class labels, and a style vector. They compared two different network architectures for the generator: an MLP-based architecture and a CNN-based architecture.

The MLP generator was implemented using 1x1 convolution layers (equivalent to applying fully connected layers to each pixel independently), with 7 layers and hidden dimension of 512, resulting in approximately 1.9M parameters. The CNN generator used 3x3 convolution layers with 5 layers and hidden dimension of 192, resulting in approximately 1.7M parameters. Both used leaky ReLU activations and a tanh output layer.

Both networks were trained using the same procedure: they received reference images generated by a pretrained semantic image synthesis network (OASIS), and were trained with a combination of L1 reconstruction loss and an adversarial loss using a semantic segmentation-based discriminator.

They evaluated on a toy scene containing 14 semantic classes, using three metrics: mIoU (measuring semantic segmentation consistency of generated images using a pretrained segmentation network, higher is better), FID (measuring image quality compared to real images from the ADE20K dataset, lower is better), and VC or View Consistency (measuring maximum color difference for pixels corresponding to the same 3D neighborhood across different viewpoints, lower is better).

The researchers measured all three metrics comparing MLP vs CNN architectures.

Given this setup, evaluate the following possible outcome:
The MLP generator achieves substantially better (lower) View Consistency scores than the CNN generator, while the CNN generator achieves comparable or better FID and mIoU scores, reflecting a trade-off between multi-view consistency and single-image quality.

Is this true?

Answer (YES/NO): YES